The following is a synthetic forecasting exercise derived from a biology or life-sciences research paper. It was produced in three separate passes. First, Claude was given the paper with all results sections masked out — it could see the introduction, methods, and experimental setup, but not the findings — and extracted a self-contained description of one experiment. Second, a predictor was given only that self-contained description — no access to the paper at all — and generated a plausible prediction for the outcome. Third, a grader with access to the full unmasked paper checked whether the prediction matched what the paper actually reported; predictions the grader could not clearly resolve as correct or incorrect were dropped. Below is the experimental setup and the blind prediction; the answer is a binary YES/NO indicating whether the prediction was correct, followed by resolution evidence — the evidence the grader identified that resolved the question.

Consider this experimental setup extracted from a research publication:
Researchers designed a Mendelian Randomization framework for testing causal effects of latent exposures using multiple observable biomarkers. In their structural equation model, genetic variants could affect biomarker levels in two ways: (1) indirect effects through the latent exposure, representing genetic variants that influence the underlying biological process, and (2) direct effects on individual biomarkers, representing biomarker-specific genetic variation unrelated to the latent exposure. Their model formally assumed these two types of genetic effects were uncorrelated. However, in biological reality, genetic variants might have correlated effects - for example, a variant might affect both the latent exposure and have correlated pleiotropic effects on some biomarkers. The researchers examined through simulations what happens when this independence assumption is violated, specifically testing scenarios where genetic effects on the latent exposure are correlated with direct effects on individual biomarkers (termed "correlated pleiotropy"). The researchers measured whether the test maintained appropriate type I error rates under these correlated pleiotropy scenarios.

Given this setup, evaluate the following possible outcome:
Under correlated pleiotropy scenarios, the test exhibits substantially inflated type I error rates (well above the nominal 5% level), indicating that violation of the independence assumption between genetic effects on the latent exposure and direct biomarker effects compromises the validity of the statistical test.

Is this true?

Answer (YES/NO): NO